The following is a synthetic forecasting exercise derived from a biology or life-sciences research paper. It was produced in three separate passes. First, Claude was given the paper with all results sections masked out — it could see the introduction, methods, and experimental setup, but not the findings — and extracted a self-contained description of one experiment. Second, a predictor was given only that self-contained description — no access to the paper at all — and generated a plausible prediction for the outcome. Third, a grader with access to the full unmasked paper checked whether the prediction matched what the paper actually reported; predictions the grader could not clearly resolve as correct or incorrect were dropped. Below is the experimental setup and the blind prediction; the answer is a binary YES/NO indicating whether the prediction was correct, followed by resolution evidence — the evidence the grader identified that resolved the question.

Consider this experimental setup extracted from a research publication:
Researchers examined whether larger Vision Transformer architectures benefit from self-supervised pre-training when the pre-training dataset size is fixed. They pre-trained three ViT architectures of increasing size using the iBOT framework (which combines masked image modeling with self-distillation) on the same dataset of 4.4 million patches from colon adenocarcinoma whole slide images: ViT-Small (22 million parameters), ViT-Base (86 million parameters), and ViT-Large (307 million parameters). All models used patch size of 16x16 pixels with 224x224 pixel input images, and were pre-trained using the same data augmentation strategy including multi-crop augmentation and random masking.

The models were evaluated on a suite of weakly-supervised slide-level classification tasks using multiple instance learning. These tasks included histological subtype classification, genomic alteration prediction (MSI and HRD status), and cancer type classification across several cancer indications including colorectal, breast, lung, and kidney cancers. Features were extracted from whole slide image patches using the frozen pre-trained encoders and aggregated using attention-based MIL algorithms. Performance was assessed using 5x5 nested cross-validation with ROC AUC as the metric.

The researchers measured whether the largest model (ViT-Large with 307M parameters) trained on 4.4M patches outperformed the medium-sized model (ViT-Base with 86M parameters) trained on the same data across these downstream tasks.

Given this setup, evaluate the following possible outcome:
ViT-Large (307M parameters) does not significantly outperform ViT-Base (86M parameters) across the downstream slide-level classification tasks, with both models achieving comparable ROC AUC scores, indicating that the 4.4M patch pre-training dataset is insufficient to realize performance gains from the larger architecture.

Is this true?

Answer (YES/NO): YES